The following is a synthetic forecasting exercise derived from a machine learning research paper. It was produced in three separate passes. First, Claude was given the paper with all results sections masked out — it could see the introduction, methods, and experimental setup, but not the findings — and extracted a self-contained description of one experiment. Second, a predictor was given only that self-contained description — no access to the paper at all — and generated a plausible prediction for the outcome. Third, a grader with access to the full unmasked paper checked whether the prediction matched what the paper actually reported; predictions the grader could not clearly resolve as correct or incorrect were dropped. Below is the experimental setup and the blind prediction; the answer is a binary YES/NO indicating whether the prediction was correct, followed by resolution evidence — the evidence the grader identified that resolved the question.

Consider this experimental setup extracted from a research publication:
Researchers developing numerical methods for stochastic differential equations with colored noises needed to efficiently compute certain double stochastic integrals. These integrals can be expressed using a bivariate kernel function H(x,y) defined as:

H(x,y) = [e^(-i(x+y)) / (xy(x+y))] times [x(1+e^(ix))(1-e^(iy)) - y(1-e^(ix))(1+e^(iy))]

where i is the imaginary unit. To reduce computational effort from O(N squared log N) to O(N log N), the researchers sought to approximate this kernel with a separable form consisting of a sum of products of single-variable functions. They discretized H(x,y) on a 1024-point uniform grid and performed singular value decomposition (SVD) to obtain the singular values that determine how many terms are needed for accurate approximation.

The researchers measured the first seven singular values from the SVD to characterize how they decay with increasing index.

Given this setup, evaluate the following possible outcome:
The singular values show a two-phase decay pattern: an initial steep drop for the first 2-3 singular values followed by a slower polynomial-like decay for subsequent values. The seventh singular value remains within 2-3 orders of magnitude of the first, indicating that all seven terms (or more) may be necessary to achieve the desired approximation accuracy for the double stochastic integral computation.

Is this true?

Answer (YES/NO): NO